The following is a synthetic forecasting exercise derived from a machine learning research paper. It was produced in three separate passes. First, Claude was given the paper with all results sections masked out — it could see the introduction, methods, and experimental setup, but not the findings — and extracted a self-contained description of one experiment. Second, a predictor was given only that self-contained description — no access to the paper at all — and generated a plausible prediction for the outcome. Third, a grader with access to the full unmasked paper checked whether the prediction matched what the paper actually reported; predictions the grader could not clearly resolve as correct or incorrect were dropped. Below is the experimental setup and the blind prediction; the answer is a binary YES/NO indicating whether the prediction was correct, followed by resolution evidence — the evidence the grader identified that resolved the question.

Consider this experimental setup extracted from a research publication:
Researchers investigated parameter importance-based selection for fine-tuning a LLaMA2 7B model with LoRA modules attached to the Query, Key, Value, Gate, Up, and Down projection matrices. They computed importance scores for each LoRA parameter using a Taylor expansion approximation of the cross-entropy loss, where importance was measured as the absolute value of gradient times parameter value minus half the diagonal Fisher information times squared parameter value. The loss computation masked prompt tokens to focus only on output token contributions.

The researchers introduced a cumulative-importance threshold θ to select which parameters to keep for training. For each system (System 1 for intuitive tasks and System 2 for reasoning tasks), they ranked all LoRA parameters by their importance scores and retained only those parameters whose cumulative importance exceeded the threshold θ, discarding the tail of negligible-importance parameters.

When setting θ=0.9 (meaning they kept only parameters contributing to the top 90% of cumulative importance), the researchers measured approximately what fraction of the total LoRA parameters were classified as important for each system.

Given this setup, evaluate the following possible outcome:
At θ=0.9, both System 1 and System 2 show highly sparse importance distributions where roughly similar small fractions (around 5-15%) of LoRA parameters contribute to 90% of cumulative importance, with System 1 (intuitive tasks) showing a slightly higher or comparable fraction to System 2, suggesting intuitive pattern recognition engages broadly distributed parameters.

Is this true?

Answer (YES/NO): NO